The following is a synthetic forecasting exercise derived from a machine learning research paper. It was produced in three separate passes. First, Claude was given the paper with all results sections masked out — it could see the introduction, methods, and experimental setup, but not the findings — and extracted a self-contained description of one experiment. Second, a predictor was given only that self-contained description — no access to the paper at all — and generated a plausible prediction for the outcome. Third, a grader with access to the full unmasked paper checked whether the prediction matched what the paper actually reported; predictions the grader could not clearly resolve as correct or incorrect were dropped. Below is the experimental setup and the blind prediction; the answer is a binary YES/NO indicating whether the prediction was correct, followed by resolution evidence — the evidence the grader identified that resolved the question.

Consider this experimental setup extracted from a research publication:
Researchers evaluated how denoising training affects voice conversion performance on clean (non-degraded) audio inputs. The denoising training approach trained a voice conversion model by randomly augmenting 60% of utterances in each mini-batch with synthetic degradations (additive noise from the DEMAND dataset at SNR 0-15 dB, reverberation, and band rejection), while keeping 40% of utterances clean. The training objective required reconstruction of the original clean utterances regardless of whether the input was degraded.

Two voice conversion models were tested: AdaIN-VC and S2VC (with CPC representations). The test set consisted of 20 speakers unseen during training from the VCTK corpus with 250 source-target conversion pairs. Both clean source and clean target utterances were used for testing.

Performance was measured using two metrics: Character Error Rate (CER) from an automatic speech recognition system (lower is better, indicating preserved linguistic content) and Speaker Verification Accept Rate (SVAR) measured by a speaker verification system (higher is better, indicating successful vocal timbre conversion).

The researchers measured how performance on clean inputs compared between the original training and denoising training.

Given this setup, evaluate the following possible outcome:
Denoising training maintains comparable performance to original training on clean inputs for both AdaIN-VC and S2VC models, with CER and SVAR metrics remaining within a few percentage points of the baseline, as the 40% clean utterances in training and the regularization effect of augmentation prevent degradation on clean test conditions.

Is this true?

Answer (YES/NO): NO